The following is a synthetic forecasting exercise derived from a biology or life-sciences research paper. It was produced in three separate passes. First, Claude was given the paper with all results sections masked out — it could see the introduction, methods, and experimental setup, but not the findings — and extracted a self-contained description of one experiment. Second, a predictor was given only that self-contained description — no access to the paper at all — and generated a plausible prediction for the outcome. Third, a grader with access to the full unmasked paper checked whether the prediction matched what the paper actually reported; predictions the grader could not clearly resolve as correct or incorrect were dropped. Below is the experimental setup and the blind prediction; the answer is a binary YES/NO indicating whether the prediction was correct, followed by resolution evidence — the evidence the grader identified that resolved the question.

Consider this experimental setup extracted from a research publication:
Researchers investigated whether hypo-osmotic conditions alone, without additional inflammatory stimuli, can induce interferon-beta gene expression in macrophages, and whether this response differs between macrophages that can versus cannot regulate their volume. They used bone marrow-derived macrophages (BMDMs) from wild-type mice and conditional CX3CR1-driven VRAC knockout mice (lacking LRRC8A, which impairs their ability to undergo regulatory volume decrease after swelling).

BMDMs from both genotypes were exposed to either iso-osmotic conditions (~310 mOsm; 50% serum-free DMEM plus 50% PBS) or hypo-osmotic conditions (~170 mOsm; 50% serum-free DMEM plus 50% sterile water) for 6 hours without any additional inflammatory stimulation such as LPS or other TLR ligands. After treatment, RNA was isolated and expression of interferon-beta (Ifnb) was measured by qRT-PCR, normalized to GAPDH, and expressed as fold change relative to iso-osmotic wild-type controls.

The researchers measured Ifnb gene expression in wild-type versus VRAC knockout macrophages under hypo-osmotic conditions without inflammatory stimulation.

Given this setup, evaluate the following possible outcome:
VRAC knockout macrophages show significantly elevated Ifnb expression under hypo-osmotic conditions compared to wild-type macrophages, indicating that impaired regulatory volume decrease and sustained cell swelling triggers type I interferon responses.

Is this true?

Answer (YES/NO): YES